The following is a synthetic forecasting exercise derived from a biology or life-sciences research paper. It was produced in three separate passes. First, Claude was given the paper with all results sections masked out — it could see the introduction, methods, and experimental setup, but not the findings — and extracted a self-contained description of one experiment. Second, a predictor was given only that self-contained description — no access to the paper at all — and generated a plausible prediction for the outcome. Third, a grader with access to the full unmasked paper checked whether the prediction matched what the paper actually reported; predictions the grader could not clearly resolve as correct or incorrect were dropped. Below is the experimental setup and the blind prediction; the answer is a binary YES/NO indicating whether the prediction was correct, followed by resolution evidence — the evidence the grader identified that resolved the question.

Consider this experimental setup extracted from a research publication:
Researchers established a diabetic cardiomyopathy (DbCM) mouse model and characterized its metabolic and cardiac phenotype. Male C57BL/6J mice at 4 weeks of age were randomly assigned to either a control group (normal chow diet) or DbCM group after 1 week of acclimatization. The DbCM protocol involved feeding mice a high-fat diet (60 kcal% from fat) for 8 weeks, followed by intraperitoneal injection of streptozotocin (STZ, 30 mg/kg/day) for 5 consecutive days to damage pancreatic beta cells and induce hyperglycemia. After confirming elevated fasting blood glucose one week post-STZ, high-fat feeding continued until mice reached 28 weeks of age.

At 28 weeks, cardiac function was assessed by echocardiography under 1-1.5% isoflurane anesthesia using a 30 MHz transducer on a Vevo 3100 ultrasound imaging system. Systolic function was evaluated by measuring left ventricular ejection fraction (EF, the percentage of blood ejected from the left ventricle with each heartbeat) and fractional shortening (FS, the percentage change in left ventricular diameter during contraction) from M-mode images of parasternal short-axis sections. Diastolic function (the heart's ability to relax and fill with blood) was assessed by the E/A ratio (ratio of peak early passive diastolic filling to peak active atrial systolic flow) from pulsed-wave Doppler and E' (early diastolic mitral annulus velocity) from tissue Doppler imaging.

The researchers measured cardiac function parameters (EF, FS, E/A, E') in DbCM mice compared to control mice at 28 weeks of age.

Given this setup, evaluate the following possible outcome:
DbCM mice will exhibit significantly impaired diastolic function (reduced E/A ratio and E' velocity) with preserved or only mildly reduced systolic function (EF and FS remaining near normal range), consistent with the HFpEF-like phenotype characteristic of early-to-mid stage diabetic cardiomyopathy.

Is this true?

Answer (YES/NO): NO